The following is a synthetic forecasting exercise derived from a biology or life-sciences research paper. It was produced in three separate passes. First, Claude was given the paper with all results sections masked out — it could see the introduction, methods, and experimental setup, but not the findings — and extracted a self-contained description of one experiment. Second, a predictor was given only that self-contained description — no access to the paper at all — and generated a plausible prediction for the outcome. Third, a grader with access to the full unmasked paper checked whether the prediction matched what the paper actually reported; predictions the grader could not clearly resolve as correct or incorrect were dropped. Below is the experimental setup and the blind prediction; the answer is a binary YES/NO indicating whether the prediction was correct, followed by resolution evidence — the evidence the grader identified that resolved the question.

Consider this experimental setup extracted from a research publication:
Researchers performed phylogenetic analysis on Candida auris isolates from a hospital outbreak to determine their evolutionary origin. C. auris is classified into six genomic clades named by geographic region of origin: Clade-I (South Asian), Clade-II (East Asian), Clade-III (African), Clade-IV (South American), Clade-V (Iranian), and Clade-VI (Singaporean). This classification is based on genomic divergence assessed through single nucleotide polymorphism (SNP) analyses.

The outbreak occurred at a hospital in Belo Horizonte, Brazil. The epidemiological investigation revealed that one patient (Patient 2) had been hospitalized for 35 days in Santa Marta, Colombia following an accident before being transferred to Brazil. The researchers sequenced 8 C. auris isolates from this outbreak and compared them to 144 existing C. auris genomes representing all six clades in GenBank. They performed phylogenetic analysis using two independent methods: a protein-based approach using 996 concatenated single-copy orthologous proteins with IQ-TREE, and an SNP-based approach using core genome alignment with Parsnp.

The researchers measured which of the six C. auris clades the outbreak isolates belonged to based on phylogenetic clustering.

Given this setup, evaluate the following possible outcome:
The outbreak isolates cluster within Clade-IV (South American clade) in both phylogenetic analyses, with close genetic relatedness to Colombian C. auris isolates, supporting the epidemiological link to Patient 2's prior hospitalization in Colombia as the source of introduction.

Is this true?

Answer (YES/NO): YES